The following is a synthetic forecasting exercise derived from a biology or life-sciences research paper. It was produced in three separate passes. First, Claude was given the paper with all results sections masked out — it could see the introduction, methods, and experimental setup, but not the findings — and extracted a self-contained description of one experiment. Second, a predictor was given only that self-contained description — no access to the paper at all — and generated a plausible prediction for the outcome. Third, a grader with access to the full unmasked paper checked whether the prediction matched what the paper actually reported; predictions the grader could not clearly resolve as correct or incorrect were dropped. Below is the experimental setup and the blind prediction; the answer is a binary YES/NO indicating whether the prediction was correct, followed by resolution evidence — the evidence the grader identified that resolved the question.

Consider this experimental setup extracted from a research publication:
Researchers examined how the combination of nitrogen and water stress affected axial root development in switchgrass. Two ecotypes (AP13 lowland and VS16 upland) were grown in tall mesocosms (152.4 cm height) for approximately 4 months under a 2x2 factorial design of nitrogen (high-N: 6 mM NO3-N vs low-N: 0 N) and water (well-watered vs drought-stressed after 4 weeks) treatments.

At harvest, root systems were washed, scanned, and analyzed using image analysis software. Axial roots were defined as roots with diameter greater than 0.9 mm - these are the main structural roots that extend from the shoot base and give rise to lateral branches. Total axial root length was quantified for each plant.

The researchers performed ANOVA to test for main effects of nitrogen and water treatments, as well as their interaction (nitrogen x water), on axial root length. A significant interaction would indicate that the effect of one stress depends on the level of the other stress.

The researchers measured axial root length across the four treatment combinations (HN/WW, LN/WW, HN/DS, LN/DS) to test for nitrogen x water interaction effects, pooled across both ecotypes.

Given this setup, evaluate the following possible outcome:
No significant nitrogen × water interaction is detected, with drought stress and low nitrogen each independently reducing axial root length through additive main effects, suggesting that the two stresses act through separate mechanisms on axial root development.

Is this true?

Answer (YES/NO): NO